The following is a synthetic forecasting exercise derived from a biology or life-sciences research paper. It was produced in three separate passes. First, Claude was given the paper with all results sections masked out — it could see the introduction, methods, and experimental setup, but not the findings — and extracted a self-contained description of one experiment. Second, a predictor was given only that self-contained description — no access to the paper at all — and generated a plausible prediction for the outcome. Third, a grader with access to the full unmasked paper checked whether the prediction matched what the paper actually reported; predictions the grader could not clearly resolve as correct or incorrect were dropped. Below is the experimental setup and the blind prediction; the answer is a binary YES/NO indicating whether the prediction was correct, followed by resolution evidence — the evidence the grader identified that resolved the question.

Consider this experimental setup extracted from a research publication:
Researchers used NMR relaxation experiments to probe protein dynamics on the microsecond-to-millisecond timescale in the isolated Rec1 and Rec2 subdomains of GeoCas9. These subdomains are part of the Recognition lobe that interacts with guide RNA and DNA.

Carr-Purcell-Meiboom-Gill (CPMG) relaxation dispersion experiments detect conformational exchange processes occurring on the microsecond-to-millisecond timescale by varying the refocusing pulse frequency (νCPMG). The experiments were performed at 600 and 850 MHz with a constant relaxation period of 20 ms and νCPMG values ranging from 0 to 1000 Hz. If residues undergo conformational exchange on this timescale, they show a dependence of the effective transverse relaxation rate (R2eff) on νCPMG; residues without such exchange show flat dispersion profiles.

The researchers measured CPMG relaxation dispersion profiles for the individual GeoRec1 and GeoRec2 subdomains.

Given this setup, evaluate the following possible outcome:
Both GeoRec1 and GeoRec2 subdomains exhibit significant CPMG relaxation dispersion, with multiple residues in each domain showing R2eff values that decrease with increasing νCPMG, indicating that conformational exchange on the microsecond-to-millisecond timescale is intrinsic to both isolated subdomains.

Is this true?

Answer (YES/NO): NO